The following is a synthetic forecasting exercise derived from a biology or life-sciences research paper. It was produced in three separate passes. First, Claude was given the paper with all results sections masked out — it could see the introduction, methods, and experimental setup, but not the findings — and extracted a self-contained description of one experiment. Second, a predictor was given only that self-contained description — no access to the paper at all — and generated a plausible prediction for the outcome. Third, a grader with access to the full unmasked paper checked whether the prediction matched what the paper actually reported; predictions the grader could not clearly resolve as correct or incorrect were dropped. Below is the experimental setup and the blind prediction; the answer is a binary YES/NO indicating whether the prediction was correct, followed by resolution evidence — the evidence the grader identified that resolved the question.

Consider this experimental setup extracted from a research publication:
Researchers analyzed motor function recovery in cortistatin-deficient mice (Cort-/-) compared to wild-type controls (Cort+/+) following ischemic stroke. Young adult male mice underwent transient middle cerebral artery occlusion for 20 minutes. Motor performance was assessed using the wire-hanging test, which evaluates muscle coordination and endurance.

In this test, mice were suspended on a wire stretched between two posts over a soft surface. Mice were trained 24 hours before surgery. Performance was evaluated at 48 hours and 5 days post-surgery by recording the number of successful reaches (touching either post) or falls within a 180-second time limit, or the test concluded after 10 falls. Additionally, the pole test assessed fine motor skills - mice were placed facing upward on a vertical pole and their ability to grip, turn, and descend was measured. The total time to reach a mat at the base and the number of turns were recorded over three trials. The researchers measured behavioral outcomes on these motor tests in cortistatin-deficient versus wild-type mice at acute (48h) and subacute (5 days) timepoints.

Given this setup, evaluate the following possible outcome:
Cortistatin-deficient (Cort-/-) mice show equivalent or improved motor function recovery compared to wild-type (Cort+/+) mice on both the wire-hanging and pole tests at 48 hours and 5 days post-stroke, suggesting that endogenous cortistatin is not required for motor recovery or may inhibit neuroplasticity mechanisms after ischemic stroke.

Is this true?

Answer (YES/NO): NO